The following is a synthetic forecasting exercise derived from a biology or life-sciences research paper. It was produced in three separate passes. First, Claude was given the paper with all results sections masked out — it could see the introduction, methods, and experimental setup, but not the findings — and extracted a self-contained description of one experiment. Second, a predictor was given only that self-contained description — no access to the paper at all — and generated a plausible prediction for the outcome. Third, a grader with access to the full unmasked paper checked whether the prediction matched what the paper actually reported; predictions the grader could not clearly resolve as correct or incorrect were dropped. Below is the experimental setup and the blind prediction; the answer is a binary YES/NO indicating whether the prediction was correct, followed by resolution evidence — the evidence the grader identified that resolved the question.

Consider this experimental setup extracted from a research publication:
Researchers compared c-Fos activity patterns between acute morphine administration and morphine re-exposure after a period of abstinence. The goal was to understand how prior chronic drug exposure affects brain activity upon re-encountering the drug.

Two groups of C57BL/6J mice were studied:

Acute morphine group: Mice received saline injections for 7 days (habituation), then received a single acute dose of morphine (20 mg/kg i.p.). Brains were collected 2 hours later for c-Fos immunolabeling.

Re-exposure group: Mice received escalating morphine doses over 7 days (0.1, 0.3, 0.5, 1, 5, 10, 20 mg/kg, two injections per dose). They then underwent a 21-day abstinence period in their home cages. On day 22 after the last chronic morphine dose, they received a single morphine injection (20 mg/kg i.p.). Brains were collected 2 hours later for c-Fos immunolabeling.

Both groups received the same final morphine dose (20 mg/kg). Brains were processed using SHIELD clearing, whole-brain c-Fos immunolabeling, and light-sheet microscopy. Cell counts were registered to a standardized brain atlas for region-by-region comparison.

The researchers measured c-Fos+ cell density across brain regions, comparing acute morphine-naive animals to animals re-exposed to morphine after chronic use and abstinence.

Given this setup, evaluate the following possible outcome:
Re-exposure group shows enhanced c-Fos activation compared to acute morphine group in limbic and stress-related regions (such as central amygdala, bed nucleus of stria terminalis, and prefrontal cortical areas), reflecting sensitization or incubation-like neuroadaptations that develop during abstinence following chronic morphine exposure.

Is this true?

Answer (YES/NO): NO